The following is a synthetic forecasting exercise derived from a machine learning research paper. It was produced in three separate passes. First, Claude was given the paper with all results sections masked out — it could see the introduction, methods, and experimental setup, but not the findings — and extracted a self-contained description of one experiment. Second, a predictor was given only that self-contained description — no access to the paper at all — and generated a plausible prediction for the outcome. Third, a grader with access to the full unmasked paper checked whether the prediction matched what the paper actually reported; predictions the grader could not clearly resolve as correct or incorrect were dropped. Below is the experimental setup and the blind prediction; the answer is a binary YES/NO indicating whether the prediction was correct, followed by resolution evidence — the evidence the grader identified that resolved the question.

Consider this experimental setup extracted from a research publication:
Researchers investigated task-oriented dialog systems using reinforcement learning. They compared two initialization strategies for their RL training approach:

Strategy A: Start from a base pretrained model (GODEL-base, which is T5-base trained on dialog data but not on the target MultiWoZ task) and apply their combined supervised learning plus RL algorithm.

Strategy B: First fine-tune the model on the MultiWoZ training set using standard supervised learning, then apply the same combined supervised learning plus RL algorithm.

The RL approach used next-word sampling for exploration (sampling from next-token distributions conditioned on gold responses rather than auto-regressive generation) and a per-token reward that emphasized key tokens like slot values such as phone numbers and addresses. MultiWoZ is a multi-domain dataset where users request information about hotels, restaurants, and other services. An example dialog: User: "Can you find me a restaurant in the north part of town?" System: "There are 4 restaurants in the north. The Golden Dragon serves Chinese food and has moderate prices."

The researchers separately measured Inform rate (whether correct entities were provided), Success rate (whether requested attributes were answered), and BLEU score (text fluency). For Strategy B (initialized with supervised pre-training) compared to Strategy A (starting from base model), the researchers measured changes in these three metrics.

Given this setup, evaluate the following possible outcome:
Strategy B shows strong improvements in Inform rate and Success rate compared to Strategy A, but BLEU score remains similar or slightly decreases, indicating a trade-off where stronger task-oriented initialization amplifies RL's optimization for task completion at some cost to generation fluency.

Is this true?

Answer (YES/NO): YES